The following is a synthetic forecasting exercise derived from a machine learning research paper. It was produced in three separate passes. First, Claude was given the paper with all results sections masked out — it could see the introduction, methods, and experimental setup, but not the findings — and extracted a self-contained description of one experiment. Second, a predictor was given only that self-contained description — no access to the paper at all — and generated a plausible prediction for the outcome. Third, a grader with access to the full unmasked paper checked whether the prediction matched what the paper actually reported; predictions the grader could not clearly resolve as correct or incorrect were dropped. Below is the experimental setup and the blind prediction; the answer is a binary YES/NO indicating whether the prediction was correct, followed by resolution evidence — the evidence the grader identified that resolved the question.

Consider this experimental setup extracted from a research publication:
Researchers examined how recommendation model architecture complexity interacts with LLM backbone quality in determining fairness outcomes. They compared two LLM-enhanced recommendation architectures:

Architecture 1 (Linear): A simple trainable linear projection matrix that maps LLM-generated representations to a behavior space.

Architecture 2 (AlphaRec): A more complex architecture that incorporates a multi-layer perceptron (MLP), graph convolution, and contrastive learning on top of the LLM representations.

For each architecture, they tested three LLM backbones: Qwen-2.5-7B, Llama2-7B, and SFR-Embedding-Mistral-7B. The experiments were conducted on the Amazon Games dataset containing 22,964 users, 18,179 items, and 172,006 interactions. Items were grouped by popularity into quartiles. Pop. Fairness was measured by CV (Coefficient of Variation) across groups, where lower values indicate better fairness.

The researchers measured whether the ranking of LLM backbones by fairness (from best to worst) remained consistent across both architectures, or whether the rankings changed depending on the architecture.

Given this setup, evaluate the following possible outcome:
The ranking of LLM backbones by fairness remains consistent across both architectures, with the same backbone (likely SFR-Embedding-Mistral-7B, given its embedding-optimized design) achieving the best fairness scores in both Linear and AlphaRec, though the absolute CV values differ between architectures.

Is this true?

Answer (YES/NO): YES